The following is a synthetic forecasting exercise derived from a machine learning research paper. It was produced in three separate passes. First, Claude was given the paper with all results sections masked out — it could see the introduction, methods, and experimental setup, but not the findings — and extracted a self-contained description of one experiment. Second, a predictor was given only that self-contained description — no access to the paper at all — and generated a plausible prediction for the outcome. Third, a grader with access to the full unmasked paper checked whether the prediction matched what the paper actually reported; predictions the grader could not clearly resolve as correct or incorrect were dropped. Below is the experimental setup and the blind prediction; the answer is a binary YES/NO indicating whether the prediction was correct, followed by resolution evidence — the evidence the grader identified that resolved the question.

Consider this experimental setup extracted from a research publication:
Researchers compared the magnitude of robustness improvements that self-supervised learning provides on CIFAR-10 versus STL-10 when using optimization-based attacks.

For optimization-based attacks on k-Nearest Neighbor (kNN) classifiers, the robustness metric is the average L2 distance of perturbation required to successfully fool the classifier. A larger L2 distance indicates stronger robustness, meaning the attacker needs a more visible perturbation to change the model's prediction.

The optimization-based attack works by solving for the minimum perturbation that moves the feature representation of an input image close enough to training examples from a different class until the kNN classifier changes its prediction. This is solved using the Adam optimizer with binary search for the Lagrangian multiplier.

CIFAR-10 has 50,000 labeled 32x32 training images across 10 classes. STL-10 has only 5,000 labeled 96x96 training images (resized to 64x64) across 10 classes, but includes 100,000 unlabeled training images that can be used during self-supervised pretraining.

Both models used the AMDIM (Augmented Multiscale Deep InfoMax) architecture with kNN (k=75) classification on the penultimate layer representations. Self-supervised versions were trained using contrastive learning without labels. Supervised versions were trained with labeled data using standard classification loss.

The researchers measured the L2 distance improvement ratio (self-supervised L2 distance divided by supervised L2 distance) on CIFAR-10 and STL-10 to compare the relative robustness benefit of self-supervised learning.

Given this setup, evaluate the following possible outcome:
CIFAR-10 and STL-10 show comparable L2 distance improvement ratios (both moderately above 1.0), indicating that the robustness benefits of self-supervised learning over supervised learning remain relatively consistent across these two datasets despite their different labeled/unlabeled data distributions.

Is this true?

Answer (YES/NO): YES